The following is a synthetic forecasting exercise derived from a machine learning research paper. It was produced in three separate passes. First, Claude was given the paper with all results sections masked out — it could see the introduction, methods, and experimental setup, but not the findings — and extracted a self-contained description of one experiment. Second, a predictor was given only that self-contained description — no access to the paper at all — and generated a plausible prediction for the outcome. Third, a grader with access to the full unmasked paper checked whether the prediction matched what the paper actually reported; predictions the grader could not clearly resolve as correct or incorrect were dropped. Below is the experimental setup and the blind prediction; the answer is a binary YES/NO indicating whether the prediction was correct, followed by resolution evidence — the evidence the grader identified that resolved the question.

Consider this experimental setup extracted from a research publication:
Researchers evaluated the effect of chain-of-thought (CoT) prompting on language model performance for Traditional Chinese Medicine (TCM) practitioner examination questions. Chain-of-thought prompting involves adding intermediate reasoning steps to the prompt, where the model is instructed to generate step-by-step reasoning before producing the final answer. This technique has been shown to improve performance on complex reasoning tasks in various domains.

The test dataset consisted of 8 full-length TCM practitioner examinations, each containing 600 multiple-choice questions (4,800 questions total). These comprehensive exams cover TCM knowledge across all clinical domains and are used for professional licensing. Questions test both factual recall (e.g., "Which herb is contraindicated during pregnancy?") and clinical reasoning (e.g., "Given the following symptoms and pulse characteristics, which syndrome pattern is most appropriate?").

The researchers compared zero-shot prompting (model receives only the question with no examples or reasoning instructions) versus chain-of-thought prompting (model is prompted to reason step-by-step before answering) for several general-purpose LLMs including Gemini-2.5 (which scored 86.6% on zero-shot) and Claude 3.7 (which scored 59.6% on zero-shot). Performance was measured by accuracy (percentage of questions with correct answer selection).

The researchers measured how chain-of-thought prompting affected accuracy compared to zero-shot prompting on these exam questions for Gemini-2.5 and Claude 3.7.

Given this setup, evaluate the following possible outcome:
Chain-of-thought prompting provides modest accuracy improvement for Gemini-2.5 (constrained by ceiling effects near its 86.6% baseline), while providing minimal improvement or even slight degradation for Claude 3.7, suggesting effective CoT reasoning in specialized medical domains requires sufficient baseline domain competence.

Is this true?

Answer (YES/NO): NO